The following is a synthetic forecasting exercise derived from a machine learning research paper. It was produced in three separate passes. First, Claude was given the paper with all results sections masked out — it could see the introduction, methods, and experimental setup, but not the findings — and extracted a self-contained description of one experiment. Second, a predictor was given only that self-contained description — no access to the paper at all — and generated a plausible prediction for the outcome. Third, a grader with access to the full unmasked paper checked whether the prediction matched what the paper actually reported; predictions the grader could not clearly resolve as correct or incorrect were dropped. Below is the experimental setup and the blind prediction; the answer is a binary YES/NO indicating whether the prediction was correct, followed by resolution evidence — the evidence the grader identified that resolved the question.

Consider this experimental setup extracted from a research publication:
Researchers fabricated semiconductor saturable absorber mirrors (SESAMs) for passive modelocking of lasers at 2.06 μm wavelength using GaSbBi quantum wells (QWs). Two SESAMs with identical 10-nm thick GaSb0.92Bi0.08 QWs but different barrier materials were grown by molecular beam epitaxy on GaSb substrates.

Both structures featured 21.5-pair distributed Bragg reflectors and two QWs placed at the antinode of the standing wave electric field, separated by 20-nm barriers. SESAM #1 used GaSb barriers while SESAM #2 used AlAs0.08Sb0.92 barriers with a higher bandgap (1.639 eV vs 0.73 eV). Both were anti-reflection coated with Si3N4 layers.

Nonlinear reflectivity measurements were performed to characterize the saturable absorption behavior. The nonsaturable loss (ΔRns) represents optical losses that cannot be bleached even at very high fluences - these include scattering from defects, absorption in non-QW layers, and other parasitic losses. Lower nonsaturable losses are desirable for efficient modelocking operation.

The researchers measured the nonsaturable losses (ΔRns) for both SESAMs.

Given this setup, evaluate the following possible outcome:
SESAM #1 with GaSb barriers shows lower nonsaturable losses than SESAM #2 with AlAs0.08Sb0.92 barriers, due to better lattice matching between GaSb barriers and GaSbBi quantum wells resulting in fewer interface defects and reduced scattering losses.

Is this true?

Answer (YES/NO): NO